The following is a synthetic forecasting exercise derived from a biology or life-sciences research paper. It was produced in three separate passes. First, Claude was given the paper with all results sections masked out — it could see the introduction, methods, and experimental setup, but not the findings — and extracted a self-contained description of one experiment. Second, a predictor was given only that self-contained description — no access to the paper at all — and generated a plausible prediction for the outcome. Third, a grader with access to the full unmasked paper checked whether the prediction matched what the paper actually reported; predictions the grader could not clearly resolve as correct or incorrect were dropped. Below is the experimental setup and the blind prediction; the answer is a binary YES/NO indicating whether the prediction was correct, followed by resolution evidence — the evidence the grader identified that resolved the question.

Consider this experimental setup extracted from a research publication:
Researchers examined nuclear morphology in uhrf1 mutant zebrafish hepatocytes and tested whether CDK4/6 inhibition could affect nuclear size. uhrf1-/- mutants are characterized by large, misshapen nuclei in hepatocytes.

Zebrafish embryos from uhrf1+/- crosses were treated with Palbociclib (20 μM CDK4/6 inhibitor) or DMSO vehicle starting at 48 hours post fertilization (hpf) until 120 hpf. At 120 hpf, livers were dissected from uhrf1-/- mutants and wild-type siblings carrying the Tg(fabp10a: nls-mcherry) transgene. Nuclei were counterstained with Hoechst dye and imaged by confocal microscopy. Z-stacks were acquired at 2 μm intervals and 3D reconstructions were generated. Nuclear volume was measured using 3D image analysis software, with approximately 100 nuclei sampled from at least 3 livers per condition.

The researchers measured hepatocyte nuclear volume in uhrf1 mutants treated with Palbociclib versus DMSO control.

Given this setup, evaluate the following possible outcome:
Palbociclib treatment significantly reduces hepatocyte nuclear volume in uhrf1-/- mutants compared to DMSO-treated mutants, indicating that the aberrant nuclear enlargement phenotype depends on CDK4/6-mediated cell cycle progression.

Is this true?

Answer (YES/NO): YES